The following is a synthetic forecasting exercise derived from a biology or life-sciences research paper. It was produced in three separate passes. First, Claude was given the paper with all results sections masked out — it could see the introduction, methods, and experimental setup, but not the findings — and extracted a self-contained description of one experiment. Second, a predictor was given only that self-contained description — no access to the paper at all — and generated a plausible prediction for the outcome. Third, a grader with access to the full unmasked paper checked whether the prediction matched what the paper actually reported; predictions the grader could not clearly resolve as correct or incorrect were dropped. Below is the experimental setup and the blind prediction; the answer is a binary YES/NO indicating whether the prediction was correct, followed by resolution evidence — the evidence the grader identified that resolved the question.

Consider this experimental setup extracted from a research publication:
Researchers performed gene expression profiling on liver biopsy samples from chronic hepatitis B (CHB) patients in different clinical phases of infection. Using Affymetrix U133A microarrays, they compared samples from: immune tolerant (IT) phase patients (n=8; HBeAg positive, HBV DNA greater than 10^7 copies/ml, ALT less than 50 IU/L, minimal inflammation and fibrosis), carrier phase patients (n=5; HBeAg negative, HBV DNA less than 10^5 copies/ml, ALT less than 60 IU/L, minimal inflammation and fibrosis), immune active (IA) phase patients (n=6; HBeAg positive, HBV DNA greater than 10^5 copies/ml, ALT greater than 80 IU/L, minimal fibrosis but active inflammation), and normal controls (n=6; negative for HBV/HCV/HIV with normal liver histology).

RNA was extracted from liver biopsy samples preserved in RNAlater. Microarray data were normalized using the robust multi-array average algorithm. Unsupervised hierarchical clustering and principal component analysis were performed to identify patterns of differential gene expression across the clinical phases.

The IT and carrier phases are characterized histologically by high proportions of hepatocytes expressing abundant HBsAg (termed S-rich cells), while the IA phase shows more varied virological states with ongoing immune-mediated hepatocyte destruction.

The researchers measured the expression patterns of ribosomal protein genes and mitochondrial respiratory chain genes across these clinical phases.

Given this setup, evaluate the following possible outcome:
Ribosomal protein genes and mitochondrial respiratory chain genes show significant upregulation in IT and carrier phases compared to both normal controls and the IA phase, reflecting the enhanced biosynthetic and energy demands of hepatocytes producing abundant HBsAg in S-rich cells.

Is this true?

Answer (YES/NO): YES